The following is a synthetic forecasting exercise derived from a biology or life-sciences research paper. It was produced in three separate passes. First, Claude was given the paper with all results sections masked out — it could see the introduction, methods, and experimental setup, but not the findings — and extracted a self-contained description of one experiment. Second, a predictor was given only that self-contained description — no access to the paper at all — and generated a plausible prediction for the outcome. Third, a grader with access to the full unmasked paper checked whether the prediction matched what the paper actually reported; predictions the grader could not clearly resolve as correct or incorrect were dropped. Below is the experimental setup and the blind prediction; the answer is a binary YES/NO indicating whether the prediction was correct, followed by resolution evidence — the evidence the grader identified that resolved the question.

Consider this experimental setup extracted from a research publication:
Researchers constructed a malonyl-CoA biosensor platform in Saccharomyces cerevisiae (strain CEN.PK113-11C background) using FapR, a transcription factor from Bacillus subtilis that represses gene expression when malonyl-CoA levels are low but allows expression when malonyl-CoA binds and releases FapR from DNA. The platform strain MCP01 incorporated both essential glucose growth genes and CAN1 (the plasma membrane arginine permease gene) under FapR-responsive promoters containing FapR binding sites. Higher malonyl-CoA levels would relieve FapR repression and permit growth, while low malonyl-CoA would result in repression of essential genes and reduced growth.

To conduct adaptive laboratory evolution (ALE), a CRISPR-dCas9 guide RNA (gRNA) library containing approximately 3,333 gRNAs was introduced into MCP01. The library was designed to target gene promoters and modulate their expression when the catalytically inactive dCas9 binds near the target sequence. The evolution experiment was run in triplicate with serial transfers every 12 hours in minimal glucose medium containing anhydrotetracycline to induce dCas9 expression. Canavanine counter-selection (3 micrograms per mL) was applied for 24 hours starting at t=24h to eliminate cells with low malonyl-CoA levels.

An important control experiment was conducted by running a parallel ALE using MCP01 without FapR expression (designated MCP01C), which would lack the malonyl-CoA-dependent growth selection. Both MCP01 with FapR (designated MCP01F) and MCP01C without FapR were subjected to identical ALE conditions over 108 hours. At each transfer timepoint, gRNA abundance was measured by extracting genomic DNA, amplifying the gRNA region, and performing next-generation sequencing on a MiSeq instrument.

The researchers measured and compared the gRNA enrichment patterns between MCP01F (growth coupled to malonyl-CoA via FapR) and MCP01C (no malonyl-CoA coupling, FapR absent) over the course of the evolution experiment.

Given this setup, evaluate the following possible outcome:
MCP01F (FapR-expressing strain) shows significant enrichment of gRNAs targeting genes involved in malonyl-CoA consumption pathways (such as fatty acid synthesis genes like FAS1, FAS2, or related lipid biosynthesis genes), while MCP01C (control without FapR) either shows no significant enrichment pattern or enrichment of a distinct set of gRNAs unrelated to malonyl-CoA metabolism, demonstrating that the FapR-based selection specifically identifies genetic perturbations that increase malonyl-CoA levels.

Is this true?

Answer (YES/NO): NO